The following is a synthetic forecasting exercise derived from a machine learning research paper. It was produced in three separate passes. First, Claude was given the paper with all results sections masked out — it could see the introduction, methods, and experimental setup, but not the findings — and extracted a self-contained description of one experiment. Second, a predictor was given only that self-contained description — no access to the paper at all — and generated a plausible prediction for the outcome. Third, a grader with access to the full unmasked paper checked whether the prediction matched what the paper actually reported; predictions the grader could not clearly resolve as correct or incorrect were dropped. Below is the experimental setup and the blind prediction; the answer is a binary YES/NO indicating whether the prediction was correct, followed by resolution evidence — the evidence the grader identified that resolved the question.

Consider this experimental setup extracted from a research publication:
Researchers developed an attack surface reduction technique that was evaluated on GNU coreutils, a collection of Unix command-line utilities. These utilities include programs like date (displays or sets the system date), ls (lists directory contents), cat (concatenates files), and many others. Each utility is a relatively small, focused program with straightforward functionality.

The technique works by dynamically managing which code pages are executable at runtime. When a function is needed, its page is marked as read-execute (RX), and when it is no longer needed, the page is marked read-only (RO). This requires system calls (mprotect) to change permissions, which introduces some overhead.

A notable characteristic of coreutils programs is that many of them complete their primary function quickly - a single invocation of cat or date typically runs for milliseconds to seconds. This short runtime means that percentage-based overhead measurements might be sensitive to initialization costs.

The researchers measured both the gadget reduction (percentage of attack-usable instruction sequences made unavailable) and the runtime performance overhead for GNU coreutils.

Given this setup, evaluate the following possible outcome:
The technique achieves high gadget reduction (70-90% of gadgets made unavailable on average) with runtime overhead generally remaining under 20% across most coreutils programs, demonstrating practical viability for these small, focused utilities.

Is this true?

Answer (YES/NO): YES